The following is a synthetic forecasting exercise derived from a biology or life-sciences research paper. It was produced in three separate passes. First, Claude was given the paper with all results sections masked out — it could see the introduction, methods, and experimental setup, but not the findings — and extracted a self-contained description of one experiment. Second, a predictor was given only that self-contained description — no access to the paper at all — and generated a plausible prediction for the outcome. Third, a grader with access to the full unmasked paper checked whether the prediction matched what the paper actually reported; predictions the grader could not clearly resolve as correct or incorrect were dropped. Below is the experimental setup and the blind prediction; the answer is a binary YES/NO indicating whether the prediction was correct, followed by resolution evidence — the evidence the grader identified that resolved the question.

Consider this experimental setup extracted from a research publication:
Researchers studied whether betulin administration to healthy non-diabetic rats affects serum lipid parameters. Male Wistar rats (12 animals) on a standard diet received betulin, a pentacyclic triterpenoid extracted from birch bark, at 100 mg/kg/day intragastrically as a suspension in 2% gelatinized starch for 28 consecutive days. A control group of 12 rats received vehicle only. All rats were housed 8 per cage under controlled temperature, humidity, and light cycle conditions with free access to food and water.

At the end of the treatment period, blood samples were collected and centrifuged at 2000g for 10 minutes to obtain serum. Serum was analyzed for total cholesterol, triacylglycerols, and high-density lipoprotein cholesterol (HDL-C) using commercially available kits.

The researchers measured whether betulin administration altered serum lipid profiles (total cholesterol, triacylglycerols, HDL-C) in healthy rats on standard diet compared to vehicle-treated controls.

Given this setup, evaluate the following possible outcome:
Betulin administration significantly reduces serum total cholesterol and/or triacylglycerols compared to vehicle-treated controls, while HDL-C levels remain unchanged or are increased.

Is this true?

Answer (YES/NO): NO